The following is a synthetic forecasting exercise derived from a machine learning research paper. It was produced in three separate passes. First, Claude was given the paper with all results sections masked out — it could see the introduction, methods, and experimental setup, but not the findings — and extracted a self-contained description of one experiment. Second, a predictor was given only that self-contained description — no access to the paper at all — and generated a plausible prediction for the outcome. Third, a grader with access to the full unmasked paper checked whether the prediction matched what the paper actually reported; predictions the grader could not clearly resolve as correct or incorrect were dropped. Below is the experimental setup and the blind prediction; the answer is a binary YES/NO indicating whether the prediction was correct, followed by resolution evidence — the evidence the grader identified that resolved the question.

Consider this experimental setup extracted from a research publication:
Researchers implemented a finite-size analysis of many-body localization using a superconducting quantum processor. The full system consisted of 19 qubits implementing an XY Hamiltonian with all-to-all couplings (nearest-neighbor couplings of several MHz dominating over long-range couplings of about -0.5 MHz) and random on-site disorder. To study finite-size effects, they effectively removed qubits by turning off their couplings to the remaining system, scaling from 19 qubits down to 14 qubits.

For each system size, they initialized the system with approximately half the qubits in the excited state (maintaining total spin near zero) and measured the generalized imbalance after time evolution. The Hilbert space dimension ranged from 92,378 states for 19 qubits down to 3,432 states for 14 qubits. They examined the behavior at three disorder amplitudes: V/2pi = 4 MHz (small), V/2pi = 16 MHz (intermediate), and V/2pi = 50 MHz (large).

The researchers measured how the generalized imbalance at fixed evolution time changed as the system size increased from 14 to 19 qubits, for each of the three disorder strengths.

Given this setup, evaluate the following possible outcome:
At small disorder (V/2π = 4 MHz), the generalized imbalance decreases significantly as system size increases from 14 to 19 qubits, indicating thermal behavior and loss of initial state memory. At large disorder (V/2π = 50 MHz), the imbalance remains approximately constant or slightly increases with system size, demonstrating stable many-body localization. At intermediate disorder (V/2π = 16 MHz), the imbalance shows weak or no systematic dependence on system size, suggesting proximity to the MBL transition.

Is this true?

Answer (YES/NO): NO